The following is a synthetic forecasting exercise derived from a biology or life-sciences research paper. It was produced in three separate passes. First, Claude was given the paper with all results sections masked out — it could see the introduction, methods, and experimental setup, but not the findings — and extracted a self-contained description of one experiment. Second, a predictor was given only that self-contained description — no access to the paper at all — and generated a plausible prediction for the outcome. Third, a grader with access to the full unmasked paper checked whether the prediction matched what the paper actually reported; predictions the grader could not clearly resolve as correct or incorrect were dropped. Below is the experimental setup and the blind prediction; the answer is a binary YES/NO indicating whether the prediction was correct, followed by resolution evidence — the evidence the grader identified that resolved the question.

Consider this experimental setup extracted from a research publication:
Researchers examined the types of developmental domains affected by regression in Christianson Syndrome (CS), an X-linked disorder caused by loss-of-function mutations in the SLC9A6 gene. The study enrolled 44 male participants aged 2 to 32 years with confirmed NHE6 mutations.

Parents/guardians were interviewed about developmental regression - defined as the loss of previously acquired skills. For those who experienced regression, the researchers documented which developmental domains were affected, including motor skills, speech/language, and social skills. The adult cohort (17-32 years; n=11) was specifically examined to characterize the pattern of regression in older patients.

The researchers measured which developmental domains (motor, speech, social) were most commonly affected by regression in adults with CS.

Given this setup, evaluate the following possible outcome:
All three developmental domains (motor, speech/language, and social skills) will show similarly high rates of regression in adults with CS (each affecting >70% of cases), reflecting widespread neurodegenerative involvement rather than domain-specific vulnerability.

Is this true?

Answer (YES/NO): NO